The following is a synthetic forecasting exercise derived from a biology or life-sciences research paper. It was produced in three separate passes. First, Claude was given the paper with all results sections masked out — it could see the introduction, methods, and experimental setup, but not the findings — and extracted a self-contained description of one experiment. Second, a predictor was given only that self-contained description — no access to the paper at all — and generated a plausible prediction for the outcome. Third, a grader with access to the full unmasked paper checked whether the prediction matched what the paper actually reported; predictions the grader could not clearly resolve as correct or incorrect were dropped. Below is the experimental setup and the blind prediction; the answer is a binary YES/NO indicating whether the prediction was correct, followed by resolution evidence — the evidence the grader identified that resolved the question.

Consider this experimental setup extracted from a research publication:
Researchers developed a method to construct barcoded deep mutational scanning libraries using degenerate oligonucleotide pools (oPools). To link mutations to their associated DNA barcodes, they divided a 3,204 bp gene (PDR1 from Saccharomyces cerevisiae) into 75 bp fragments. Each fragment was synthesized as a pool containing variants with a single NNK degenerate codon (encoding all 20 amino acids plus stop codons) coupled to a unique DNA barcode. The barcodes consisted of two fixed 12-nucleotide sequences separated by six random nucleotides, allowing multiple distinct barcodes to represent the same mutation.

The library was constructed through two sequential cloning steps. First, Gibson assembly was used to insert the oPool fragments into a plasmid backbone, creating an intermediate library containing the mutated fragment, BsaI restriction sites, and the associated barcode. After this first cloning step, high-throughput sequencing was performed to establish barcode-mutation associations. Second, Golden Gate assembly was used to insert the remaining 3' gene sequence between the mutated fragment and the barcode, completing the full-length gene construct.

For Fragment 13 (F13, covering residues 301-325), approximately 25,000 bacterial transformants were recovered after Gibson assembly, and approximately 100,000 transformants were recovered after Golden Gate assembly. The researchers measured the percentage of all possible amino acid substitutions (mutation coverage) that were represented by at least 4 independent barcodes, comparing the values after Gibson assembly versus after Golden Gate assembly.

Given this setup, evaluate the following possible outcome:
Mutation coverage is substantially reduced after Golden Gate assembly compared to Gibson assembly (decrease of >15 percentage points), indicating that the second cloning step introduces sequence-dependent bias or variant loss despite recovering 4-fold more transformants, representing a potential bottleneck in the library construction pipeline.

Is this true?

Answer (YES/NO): NO